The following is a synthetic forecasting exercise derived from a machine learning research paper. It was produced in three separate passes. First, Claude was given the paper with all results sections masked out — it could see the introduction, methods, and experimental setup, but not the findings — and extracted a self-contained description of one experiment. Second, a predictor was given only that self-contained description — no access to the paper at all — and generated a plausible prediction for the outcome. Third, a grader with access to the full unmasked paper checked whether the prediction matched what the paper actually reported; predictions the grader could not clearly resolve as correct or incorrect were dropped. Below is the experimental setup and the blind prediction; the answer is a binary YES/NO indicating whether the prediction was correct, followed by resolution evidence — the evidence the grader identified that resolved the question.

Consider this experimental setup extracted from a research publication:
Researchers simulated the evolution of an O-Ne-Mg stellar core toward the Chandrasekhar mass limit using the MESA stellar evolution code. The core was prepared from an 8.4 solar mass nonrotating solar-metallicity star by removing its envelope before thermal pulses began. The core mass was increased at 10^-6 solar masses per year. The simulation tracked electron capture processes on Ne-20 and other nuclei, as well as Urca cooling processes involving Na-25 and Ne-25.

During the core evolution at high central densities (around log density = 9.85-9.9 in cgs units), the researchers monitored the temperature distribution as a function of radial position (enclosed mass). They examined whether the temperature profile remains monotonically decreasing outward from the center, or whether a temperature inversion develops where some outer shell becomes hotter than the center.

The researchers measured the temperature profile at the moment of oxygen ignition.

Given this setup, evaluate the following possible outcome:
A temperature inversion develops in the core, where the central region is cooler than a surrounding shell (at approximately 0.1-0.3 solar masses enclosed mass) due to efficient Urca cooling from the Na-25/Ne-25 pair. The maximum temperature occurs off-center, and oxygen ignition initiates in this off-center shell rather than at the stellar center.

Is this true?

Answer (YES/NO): NO